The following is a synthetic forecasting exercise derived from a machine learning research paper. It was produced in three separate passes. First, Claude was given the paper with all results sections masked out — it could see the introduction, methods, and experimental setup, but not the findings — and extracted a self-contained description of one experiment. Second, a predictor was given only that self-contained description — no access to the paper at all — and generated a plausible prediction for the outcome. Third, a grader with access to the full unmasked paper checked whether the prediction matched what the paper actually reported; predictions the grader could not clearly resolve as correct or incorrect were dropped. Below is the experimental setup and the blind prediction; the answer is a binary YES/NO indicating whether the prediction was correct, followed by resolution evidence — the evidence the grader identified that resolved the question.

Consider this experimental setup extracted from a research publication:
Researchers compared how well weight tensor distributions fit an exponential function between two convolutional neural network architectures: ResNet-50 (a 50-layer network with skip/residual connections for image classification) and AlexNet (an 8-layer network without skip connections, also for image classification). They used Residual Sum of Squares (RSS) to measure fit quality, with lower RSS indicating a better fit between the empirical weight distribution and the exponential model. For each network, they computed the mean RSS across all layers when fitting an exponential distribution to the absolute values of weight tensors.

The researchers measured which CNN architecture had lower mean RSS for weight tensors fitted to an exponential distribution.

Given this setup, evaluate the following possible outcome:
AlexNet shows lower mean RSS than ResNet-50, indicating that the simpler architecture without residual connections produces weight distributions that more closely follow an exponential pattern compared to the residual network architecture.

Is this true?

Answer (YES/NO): NO